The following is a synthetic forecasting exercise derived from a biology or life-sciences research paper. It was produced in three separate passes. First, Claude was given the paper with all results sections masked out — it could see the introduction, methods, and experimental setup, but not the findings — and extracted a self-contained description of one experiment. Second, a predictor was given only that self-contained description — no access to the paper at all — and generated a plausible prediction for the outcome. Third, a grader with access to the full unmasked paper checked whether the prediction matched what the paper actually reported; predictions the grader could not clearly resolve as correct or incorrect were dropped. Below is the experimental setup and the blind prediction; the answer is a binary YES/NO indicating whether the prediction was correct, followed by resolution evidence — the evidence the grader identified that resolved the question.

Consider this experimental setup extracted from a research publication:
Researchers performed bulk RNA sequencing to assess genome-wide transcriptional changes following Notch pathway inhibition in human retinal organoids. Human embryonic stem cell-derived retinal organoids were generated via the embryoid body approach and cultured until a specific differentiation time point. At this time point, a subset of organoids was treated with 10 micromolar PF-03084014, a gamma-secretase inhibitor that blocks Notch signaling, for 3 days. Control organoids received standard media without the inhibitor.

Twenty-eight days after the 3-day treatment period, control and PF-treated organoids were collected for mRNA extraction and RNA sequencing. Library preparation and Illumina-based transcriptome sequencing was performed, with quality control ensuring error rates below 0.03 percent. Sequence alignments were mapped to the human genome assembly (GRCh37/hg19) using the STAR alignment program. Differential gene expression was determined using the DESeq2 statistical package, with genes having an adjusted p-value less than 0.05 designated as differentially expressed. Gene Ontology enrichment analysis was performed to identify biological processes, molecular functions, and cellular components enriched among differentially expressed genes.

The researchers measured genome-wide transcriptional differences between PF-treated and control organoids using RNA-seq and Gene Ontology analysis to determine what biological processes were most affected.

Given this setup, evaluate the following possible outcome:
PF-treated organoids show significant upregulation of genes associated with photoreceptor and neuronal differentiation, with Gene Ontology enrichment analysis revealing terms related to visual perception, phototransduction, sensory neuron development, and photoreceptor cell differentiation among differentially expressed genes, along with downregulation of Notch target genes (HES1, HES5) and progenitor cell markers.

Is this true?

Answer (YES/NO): YES